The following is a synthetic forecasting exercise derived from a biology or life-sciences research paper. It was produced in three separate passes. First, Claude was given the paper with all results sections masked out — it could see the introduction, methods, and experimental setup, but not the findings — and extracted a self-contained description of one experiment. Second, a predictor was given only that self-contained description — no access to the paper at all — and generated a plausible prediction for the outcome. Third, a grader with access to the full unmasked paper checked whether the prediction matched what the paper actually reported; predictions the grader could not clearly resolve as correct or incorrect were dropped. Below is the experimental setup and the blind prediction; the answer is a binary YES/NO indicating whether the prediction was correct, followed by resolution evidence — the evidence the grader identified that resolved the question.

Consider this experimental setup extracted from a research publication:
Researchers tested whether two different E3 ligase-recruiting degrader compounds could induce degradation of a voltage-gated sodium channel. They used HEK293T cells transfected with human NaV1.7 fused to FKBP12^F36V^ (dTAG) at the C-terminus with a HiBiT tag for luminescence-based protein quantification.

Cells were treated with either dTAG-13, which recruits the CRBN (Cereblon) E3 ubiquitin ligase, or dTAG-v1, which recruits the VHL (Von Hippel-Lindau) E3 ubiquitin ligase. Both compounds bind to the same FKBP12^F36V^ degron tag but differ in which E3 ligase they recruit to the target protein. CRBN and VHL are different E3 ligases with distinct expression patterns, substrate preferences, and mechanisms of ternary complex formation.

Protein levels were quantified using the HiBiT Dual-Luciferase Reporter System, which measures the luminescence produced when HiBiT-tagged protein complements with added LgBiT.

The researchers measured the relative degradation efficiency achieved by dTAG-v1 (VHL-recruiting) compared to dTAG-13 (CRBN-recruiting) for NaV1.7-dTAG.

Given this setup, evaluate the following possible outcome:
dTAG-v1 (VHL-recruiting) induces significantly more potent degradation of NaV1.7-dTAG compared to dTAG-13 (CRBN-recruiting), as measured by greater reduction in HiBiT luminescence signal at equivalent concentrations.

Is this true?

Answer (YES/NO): NO